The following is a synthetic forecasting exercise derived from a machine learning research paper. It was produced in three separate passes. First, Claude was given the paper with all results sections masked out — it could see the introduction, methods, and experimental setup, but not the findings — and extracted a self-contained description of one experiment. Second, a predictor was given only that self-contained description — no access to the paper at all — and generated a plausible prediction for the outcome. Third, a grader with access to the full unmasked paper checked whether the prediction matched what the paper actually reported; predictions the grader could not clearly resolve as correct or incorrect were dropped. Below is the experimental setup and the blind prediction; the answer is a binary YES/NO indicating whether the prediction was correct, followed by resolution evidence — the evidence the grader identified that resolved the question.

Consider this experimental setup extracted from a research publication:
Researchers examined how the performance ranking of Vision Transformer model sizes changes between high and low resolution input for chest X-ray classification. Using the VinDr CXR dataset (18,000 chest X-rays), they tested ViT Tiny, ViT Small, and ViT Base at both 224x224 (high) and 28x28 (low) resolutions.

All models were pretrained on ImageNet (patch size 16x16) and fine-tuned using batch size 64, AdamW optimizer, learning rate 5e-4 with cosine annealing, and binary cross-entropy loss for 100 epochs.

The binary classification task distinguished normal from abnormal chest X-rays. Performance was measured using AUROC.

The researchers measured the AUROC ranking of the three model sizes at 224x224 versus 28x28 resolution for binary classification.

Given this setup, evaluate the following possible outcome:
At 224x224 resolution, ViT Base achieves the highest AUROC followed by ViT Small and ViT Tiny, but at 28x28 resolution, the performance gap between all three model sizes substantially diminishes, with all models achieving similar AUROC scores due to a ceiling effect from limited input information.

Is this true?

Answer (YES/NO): NO